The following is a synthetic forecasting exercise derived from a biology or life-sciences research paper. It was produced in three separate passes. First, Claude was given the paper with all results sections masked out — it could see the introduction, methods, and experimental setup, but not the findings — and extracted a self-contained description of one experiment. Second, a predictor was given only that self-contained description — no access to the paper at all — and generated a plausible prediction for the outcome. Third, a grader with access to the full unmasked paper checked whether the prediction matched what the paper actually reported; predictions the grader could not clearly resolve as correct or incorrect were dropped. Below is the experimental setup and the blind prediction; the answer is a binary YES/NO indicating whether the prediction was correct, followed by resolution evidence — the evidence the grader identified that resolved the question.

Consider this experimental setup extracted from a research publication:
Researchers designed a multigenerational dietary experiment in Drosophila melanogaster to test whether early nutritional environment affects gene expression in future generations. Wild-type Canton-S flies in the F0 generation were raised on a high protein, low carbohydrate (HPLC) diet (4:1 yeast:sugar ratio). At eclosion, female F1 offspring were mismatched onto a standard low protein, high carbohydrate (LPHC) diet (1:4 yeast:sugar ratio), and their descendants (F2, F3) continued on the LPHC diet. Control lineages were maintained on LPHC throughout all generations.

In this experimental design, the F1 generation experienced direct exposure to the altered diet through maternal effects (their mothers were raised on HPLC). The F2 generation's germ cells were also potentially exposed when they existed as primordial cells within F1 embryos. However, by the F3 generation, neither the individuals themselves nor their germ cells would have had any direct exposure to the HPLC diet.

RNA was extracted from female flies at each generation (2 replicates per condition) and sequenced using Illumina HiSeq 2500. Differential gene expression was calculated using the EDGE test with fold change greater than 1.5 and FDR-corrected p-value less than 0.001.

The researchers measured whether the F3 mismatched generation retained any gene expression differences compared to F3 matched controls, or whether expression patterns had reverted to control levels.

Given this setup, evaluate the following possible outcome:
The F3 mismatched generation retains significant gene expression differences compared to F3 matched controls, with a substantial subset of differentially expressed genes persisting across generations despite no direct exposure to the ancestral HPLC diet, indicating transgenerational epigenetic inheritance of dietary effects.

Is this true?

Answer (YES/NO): NO